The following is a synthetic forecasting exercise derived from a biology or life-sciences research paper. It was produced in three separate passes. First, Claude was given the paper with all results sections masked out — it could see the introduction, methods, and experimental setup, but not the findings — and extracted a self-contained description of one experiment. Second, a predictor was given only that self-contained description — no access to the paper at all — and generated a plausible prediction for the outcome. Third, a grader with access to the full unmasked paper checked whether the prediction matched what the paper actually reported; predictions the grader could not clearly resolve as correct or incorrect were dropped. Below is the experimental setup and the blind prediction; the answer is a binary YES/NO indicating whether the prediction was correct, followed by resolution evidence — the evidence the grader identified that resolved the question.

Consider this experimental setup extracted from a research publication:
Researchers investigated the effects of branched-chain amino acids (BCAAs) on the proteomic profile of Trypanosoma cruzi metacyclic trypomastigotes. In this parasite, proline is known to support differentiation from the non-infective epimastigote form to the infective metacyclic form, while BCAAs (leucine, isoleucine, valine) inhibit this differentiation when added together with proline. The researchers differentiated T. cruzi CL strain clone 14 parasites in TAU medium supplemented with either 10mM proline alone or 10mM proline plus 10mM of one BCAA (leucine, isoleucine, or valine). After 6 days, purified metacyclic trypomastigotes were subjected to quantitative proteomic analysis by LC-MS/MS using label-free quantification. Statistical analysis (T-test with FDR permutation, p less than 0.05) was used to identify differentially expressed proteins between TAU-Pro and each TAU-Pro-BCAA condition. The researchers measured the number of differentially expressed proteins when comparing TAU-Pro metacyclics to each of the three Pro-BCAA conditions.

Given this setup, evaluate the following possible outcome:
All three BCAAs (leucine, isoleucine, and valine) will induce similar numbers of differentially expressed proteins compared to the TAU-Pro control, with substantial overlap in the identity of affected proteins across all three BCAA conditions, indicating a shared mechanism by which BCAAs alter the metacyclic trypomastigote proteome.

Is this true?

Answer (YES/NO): NO